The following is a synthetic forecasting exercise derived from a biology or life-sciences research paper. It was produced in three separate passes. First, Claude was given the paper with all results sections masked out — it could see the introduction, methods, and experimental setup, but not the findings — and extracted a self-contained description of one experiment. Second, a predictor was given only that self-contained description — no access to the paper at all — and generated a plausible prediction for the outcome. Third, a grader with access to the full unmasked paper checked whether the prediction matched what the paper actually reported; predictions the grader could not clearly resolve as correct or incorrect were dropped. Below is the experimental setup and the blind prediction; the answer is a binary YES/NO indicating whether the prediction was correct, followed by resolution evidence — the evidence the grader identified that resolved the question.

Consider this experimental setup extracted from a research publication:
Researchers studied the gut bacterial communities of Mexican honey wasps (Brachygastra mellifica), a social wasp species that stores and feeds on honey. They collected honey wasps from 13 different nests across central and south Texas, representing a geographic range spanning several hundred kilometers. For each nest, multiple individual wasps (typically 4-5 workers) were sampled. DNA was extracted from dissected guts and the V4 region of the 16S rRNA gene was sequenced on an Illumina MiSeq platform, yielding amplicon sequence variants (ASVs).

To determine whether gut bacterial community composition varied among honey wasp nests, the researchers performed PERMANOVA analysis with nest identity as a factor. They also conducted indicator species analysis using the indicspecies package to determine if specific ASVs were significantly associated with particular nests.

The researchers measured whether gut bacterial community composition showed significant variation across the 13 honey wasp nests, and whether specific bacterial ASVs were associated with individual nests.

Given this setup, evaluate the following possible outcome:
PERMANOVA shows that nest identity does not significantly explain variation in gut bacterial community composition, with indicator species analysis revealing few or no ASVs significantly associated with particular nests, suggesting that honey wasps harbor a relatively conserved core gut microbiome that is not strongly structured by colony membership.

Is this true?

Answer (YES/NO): NO